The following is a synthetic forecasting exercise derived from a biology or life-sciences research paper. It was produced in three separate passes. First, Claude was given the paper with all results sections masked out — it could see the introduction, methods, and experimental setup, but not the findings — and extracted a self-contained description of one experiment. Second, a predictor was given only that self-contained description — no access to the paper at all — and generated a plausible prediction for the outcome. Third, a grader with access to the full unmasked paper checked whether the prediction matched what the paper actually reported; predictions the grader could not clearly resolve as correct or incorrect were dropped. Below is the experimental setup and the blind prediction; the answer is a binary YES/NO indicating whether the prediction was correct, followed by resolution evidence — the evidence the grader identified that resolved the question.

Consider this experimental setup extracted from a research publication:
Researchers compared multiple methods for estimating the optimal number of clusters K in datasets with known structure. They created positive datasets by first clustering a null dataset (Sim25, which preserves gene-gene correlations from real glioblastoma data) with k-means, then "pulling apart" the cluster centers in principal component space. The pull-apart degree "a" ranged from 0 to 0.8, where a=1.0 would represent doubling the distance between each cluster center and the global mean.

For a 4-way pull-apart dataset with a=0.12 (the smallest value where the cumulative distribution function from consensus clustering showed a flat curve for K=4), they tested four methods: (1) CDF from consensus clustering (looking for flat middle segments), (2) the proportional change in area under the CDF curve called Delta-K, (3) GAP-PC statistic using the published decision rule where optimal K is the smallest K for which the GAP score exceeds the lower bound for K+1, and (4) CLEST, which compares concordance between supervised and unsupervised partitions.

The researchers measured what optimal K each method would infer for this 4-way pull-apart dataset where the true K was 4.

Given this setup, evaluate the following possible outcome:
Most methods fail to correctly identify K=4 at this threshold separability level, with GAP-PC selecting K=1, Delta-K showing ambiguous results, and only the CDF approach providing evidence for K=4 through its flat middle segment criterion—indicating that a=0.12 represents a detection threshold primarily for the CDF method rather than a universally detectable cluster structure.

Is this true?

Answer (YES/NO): NO